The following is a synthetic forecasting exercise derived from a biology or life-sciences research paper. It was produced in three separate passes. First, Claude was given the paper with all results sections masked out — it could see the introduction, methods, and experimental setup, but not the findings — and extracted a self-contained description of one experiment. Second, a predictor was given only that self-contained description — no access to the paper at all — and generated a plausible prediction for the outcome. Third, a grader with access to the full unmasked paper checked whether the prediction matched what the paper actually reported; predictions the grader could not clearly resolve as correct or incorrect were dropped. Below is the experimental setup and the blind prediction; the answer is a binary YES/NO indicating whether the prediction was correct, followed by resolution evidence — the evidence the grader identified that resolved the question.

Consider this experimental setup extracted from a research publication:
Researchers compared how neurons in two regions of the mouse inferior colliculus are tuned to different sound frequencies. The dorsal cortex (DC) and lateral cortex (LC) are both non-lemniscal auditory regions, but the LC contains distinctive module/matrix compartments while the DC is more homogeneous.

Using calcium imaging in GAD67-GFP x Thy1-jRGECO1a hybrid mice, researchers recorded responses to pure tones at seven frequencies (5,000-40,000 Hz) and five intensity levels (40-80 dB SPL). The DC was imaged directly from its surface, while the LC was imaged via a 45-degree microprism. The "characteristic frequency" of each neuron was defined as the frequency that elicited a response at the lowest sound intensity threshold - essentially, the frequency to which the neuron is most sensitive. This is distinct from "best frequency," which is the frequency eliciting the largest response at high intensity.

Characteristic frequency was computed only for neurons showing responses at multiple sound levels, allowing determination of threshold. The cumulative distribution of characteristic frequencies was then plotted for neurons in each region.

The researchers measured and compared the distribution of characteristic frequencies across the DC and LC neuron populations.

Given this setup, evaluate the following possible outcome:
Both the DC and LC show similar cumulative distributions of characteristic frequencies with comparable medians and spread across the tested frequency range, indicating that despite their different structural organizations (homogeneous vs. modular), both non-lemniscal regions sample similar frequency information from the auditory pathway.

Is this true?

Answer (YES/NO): NO